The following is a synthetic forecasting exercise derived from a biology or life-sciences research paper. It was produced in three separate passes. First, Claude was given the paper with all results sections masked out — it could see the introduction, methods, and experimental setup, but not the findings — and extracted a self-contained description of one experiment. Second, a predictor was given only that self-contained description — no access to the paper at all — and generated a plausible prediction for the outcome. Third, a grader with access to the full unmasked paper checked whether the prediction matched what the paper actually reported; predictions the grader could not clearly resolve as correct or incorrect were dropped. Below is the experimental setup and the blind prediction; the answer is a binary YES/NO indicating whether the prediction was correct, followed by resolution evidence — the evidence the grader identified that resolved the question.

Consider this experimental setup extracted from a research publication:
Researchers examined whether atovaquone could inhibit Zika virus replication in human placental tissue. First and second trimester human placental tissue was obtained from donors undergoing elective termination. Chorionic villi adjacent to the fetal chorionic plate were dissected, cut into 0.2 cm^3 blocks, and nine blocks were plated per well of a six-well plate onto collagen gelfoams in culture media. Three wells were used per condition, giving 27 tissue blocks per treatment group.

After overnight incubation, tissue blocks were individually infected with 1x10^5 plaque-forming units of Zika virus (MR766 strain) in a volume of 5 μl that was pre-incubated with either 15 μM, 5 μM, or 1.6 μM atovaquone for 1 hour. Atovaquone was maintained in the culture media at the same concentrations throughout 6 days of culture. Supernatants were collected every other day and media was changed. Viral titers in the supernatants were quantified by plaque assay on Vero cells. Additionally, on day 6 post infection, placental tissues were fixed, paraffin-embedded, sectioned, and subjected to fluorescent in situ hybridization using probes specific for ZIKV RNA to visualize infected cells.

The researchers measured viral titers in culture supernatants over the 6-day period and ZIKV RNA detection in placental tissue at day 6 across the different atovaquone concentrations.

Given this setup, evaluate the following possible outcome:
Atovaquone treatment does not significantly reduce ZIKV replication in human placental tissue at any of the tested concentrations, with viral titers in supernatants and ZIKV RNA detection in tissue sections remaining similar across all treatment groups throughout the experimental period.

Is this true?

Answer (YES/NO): NO